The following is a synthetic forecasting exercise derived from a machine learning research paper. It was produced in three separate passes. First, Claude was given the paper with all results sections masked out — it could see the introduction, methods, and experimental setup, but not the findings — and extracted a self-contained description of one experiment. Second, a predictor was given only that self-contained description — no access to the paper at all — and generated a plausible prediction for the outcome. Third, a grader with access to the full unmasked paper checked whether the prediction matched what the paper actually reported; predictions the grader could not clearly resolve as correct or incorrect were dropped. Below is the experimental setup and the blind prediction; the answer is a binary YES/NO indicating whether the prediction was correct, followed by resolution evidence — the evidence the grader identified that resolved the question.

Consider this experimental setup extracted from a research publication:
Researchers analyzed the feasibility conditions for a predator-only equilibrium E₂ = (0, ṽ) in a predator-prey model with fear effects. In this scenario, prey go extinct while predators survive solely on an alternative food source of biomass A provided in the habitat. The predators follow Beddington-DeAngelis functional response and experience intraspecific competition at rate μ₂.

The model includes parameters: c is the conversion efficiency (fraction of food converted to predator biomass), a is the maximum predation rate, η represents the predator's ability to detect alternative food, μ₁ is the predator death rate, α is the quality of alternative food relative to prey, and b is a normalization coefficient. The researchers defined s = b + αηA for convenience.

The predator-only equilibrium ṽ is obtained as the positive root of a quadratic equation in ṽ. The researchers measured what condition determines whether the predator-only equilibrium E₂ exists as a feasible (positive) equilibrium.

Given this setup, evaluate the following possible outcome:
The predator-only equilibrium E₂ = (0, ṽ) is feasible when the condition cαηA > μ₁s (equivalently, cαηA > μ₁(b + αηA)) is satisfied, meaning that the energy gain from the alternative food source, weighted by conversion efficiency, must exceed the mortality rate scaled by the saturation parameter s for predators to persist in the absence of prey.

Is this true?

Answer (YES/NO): NO